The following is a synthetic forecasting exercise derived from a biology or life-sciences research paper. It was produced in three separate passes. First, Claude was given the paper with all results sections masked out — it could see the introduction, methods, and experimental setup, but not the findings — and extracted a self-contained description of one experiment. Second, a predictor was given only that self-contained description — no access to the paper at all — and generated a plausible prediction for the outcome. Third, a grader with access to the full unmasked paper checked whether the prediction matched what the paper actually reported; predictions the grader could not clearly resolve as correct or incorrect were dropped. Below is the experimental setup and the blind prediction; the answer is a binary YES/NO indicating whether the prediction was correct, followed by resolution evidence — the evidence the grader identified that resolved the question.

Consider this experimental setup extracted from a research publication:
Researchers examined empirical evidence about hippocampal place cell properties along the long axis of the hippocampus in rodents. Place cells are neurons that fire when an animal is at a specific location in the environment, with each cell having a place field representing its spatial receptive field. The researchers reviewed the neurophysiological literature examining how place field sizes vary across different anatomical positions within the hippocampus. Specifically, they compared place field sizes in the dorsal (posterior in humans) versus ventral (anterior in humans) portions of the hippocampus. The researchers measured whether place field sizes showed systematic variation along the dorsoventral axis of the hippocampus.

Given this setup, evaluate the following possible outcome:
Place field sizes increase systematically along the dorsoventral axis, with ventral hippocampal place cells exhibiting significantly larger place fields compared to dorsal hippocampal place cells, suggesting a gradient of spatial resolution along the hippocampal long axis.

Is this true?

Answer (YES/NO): YES